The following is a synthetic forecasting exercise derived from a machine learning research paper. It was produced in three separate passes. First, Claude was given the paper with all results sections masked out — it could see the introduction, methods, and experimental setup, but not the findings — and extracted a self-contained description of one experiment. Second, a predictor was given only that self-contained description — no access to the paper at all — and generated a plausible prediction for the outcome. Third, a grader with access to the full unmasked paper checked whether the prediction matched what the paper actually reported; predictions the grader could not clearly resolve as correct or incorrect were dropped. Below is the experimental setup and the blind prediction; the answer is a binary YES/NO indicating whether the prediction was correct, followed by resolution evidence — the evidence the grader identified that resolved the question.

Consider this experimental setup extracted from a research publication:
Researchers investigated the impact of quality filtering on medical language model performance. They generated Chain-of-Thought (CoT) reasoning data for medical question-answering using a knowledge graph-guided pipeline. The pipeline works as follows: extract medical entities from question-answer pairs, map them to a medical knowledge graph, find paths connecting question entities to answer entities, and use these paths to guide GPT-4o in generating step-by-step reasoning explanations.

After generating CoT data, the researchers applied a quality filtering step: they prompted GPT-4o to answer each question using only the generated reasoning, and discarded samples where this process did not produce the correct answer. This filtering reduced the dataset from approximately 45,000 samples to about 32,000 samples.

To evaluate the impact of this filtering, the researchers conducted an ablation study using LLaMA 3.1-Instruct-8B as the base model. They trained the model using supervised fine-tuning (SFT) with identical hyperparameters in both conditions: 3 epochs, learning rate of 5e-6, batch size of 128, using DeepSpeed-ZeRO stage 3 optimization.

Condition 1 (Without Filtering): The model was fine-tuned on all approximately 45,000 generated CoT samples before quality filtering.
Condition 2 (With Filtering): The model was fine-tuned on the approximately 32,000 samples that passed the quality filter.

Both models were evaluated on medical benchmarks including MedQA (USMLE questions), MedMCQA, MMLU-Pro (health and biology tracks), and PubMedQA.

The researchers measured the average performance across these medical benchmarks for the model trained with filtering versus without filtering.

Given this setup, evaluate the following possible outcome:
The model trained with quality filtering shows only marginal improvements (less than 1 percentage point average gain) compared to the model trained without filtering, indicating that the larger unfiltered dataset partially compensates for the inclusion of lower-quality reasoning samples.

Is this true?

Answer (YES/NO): NO